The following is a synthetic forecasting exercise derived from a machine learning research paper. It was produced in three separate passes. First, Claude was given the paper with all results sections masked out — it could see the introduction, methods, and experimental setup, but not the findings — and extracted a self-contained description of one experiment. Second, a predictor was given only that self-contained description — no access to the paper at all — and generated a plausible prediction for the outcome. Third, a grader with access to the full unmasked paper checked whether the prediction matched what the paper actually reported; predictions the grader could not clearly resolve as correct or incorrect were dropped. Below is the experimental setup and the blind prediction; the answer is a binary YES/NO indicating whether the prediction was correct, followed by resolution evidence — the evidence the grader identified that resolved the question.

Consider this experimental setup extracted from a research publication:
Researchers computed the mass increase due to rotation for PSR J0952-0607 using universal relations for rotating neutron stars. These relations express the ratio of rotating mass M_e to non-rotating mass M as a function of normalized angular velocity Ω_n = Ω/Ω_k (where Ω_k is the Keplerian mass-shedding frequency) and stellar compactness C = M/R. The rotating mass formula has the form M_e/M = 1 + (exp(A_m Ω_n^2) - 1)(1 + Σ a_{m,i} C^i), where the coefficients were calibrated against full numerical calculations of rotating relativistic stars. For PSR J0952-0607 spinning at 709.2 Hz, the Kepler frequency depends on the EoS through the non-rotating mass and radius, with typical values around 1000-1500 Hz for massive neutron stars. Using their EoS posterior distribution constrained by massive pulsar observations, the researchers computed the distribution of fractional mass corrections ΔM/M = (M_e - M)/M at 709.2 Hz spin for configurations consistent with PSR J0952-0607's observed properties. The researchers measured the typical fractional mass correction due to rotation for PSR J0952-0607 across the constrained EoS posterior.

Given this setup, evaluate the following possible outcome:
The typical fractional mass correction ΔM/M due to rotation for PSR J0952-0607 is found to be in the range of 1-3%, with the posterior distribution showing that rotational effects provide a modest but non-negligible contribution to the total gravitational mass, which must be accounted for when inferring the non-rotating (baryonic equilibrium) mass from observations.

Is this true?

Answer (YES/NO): NO